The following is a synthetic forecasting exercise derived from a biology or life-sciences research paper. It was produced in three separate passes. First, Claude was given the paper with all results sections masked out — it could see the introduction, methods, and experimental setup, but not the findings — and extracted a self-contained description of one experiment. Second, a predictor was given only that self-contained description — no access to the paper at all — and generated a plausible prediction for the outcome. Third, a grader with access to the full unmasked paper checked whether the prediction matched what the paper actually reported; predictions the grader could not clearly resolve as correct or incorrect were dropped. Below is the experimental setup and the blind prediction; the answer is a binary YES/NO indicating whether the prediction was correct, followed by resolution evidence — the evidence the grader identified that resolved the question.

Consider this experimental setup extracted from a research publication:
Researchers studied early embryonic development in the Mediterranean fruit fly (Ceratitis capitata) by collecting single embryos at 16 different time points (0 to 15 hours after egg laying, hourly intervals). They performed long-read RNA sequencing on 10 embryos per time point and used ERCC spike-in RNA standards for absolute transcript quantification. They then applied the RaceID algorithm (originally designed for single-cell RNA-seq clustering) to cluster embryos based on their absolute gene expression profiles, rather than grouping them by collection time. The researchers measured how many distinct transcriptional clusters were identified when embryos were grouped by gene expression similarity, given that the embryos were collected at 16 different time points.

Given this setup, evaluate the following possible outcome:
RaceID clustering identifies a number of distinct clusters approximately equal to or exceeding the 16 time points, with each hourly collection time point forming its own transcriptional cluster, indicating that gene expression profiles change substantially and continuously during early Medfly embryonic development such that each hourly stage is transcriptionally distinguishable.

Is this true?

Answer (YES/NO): NO